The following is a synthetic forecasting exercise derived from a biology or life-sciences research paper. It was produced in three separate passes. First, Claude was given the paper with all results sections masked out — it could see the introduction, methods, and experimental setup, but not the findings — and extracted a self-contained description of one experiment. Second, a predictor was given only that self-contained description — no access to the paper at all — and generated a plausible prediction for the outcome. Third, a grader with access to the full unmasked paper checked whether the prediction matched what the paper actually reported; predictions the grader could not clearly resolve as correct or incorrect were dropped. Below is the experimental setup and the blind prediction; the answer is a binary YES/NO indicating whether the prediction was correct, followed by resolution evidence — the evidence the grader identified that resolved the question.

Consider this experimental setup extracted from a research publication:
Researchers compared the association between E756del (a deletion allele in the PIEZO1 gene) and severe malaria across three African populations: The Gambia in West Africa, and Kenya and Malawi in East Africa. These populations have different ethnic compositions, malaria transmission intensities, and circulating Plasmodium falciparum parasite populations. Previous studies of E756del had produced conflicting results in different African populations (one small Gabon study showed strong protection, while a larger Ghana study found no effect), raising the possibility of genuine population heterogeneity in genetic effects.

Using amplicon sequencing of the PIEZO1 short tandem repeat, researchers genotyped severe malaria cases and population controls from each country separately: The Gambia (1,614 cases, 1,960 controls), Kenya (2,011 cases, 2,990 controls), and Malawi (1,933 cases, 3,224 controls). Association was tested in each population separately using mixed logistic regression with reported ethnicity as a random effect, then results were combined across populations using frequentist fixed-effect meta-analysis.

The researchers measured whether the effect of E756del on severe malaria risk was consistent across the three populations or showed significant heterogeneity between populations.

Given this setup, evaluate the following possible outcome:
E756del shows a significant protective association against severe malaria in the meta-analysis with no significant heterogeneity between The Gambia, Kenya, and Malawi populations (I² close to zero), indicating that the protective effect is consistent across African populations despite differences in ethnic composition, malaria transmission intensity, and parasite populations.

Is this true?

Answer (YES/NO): NO